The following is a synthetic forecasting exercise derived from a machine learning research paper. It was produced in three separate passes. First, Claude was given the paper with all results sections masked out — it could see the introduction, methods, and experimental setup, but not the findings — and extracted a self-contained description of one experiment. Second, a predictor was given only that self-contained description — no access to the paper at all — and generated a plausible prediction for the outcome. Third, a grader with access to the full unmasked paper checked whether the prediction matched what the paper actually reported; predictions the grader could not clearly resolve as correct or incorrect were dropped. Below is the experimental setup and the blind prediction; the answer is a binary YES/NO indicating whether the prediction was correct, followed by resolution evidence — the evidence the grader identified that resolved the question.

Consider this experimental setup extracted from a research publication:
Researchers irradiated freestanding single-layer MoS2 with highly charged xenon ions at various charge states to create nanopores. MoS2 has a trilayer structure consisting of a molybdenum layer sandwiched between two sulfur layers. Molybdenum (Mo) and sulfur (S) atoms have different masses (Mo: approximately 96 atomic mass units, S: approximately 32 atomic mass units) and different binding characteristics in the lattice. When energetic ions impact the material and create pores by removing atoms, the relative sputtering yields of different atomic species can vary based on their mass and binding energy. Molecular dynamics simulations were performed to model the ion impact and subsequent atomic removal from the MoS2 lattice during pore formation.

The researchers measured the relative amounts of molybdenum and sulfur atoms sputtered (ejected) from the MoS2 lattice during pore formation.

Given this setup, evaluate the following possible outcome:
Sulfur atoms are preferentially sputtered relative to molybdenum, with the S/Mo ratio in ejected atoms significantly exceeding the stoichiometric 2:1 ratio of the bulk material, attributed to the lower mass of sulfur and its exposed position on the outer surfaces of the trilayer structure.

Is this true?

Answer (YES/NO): YES